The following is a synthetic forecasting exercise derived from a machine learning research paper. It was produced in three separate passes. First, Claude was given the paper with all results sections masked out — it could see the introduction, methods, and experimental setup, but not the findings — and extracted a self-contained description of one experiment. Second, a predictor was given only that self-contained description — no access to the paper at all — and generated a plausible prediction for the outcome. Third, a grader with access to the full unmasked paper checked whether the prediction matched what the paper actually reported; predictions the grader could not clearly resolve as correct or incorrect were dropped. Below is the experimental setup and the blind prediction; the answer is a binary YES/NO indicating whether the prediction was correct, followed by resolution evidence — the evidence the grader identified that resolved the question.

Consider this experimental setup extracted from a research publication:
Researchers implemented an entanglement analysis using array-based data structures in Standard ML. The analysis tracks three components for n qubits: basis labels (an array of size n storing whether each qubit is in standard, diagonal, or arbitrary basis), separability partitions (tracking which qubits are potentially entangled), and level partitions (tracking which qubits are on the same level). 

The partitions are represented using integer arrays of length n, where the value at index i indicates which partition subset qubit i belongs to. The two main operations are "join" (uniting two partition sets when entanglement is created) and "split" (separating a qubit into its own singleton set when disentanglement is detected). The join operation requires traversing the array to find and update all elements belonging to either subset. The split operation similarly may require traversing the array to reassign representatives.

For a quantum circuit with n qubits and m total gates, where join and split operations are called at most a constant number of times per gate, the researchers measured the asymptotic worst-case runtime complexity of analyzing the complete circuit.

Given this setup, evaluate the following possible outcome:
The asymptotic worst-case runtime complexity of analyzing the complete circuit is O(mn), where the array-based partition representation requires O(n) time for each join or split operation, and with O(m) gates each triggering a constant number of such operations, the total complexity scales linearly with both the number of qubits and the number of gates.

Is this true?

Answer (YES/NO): YES